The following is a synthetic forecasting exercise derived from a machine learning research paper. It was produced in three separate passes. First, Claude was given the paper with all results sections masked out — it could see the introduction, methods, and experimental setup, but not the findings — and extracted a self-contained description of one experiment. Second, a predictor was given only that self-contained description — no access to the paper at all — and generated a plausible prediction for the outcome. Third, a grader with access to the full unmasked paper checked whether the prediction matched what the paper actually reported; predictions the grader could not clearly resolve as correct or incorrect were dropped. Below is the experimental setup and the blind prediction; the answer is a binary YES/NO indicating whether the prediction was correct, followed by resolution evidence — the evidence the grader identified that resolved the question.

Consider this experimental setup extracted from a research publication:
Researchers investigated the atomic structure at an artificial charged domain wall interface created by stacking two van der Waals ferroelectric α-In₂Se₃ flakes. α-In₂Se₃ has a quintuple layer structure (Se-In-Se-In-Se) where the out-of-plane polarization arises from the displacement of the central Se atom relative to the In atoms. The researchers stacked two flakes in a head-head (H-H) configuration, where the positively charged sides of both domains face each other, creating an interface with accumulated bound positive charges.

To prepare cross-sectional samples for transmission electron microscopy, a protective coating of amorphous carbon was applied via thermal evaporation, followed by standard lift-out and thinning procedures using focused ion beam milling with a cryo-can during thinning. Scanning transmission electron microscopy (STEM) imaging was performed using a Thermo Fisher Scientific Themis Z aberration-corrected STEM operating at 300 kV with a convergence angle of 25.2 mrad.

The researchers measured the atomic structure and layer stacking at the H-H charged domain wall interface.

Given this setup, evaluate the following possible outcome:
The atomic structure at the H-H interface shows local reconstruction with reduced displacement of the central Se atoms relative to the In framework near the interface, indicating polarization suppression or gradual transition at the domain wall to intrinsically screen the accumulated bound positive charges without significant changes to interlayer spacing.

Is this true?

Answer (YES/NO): NO